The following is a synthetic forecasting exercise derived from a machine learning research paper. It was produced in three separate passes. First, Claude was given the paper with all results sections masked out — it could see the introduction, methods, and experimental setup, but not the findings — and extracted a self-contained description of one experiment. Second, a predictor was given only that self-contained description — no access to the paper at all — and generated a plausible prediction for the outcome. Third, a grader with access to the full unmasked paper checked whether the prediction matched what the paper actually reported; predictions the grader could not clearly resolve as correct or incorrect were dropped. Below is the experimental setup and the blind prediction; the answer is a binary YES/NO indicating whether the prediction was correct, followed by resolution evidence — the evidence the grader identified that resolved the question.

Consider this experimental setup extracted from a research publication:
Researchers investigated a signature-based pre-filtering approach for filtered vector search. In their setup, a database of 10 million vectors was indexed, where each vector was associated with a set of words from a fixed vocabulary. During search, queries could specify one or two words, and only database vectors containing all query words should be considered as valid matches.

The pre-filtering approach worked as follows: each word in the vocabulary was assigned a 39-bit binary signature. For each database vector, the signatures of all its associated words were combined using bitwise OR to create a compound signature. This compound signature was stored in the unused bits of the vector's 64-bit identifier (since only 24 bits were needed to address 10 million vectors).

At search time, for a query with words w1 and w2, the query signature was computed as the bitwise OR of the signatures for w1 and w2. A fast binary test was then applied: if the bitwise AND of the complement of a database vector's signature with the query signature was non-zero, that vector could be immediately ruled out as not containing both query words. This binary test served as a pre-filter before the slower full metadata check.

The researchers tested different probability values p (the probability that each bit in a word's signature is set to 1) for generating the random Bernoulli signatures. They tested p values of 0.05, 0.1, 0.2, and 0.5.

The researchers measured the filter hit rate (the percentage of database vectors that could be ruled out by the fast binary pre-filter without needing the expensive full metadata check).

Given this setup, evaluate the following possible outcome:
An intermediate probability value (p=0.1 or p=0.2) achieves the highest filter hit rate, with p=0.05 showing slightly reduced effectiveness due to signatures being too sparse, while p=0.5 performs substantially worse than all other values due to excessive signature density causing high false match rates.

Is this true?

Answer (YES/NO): YES